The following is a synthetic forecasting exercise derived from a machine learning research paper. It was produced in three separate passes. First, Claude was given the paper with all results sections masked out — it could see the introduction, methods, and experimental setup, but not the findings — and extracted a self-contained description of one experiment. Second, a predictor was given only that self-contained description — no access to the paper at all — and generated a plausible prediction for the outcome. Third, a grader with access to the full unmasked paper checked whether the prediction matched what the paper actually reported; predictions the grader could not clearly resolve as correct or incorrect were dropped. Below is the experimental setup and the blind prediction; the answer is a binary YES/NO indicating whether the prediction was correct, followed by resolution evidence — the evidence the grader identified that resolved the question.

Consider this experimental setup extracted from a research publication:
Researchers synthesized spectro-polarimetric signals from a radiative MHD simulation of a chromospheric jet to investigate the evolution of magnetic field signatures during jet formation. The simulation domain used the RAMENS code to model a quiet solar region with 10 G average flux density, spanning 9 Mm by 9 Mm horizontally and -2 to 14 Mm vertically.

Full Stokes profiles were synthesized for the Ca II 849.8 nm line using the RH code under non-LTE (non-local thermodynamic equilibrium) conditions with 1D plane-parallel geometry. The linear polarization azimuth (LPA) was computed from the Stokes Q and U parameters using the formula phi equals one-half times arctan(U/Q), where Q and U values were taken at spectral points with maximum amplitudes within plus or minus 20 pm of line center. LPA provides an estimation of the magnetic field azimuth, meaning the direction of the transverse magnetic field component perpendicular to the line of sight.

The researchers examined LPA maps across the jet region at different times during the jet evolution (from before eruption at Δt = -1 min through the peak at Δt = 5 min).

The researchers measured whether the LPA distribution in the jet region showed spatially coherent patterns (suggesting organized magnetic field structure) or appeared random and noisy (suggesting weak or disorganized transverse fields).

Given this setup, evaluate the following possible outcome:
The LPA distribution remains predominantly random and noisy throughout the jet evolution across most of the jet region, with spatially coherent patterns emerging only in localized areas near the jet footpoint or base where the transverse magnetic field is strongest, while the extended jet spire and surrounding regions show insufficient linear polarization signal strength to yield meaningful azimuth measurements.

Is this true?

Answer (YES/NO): NO